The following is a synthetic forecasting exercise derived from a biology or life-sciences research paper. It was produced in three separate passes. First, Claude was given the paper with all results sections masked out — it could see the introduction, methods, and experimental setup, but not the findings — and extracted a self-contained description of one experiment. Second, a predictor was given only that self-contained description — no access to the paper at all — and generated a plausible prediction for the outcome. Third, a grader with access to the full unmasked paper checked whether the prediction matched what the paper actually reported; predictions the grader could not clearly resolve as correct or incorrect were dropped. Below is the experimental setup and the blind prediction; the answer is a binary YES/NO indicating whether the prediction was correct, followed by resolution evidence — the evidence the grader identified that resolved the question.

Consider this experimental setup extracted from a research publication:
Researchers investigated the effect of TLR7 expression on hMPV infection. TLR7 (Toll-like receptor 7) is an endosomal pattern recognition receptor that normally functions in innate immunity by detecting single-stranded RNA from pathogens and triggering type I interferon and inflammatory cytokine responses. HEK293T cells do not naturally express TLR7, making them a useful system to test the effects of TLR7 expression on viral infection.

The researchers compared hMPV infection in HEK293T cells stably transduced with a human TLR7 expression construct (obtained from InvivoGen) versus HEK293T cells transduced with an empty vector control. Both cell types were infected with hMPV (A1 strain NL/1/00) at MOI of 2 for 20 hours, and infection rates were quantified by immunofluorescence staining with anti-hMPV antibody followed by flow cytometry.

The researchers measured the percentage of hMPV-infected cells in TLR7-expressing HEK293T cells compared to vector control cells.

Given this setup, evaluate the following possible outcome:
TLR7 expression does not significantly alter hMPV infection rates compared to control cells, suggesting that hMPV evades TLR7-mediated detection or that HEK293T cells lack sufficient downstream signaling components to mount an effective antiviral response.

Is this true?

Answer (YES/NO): NO